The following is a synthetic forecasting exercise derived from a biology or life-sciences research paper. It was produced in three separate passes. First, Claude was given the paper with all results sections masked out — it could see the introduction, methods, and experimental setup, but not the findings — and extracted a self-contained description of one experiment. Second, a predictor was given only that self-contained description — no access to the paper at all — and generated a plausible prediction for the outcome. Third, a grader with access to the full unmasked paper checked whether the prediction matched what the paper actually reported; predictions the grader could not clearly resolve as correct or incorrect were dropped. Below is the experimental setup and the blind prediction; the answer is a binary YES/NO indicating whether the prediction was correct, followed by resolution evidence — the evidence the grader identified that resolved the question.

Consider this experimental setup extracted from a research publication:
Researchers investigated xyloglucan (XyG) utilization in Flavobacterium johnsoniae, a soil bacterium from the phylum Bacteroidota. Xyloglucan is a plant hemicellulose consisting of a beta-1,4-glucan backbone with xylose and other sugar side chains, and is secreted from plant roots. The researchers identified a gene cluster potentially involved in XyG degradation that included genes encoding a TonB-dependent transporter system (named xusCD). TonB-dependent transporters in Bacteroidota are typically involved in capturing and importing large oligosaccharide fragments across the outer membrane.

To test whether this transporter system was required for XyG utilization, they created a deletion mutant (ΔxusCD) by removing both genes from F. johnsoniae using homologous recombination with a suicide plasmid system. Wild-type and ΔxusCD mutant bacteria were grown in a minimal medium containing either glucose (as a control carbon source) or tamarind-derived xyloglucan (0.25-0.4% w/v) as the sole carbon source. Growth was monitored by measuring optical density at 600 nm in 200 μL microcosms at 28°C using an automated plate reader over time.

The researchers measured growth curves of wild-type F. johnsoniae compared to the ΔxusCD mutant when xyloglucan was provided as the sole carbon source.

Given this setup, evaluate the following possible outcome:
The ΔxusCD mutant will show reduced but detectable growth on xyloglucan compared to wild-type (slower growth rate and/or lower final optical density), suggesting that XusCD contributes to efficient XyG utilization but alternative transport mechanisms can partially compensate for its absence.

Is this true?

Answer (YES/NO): YES